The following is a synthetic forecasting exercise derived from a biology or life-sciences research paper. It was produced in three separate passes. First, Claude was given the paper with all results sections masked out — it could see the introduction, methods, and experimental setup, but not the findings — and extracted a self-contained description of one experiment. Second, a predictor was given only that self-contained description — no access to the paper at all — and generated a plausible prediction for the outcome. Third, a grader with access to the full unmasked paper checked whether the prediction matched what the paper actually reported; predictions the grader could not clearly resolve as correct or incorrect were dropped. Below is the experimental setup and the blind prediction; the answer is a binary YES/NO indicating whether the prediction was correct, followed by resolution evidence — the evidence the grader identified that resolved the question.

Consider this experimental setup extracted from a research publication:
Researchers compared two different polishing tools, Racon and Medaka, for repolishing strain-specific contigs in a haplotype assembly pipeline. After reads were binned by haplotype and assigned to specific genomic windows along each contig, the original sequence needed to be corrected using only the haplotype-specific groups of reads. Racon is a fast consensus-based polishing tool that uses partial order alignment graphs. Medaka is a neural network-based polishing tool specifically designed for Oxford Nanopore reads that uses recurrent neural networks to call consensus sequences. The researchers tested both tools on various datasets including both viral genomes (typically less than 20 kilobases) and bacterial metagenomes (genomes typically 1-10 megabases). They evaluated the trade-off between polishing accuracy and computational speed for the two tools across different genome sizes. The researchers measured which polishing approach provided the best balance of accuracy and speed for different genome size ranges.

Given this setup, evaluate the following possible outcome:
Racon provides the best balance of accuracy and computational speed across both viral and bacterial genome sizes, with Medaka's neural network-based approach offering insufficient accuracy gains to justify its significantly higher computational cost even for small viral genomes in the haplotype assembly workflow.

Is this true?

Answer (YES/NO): NO